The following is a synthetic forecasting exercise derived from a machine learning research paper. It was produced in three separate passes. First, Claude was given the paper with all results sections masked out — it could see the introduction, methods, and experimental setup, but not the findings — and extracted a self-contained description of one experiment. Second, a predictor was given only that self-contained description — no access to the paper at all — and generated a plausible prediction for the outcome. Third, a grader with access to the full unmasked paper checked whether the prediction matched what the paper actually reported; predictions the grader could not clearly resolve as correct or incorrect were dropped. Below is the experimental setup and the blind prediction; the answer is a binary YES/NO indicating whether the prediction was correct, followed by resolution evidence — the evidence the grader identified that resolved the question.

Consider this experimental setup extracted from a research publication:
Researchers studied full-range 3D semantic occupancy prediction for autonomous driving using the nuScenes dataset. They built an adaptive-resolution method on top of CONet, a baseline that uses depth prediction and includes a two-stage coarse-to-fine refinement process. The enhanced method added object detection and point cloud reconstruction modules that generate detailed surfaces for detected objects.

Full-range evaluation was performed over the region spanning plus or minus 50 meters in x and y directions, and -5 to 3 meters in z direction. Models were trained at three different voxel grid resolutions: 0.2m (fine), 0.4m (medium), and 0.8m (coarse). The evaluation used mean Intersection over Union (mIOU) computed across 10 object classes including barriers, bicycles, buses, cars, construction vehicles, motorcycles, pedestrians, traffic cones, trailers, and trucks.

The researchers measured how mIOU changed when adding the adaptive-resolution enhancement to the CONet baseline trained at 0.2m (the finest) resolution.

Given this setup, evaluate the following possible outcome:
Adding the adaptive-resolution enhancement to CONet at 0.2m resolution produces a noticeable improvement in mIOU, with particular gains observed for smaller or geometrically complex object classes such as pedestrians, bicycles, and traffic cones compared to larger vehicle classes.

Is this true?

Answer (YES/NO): NO